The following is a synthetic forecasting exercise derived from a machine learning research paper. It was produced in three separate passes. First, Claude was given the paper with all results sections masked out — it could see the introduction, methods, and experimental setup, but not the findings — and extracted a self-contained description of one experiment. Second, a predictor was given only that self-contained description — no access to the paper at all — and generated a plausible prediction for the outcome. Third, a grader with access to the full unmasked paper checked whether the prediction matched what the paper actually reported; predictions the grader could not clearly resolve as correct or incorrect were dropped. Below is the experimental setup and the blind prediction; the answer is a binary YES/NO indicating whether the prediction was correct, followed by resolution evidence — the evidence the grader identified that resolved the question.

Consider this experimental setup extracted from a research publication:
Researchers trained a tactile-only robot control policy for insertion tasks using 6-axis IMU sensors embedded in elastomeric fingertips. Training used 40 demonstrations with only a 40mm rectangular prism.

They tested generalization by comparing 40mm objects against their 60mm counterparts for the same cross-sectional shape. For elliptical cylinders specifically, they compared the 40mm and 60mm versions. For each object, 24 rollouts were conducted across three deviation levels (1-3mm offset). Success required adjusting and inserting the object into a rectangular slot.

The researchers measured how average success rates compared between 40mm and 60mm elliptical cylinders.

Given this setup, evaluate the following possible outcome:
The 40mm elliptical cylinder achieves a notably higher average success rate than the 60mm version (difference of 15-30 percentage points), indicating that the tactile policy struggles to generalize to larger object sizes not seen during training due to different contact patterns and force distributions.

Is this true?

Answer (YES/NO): NO